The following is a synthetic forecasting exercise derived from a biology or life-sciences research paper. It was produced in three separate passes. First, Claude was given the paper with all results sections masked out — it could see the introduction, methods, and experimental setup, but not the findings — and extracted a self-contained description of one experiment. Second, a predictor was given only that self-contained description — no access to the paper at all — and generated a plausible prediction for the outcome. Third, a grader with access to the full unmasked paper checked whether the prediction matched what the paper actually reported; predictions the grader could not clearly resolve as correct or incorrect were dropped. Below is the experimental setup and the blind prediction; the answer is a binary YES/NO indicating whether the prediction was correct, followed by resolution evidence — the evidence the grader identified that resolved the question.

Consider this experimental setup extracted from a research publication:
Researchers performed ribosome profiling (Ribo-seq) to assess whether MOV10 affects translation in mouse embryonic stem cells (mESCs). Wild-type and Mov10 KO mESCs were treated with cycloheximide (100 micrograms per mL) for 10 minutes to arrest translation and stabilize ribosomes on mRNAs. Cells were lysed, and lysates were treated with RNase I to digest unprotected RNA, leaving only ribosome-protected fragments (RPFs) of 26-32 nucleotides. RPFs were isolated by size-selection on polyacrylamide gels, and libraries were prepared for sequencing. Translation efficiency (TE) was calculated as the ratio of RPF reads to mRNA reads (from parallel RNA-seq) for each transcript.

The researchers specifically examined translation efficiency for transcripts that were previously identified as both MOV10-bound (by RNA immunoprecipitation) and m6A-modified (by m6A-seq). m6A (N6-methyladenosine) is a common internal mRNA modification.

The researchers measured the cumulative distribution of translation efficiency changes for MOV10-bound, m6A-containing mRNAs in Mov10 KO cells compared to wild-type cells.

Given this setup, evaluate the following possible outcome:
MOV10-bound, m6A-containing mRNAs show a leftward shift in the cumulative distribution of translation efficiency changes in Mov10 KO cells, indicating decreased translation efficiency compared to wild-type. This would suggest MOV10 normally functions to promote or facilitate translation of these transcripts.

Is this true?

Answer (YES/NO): NO